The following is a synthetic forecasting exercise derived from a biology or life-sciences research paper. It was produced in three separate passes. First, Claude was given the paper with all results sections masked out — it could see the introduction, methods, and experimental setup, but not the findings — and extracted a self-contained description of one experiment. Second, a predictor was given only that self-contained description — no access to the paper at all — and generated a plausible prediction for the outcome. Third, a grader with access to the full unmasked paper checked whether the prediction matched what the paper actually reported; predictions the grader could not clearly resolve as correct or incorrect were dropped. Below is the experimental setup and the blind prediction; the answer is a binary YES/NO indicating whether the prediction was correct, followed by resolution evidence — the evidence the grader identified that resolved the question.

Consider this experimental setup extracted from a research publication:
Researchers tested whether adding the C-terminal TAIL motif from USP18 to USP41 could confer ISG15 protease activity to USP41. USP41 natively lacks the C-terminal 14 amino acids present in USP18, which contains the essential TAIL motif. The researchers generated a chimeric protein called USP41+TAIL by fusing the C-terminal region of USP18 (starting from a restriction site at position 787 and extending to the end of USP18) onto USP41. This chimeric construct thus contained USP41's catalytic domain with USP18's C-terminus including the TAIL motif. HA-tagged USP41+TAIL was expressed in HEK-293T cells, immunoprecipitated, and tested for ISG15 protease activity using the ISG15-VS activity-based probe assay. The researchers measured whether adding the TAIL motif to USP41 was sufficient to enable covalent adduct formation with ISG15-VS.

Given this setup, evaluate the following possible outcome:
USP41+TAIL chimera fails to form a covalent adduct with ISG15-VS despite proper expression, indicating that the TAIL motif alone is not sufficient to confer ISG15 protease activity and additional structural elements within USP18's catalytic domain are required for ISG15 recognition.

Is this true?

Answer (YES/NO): YES